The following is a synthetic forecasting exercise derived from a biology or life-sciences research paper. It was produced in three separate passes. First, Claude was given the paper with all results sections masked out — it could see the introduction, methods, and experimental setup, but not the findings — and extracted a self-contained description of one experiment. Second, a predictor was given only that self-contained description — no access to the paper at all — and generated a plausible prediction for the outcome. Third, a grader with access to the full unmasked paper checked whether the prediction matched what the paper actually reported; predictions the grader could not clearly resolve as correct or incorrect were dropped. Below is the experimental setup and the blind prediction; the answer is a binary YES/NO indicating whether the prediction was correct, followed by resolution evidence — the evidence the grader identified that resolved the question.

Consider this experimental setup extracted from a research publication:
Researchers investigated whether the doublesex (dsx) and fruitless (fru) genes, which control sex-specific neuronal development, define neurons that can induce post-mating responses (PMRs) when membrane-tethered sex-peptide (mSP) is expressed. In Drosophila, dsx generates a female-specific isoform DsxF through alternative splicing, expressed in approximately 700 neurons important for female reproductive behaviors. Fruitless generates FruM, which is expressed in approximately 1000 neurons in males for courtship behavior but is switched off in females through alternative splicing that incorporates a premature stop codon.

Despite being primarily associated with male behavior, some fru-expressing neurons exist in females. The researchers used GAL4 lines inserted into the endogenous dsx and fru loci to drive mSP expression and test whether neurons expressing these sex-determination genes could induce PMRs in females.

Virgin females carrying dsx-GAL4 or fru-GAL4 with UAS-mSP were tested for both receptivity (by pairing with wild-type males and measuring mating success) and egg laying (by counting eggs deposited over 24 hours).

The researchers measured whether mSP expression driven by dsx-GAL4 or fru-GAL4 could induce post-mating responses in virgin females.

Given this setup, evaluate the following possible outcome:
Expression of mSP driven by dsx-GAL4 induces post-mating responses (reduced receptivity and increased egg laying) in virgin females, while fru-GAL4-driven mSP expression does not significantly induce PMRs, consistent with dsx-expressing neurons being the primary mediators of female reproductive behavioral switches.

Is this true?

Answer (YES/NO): NO